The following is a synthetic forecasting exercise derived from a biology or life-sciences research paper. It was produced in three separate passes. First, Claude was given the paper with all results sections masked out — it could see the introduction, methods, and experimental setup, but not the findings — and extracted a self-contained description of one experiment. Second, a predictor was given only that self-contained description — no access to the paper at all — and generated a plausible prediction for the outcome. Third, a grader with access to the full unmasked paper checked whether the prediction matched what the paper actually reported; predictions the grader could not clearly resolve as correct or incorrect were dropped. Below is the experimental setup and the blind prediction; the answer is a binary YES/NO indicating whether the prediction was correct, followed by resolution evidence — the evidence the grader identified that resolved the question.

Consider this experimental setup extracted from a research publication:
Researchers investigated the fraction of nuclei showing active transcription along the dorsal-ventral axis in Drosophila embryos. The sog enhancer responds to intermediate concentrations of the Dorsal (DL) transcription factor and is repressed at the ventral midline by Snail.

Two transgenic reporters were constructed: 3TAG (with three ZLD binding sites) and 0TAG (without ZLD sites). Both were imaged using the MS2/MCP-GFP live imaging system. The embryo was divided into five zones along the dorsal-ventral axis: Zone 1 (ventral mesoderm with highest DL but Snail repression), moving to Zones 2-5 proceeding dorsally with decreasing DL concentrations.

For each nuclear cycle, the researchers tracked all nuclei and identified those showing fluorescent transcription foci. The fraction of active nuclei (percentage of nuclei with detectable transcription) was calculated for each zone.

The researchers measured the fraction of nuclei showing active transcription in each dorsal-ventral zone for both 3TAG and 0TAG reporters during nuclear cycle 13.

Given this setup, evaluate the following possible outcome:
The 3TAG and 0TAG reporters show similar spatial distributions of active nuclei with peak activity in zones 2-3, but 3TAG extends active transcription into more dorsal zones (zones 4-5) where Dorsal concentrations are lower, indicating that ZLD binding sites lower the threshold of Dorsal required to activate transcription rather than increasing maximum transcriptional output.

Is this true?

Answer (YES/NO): NO